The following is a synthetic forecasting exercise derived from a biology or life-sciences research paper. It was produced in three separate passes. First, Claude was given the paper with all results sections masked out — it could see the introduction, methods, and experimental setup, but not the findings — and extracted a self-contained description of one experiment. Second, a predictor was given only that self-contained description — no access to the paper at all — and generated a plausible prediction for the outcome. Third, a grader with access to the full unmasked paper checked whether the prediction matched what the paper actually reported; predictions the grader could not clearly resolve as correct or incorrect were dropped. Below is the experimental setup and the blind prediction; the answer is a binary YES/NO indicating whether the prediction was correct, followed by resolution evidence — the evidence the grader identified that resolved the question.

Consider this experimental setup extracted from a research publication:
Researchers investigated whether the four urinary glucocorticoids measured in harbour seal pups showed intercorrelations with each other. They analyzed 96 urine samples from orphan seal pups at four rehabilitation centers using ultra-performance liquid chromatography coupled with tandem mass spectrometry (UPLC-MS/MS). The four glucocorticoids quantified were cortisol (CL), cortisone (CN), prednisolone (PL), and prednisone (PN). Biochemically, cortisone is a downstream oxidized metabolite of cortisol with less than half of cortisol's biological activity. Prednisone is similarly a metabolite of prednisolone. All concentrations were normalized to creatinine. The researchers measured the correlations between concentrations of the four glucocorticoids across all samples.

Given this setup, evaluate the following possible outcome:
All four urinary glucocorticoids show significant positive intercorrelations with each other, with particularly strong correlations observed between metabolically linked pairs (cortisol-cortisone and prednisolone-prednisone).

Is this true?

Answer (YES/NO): NO